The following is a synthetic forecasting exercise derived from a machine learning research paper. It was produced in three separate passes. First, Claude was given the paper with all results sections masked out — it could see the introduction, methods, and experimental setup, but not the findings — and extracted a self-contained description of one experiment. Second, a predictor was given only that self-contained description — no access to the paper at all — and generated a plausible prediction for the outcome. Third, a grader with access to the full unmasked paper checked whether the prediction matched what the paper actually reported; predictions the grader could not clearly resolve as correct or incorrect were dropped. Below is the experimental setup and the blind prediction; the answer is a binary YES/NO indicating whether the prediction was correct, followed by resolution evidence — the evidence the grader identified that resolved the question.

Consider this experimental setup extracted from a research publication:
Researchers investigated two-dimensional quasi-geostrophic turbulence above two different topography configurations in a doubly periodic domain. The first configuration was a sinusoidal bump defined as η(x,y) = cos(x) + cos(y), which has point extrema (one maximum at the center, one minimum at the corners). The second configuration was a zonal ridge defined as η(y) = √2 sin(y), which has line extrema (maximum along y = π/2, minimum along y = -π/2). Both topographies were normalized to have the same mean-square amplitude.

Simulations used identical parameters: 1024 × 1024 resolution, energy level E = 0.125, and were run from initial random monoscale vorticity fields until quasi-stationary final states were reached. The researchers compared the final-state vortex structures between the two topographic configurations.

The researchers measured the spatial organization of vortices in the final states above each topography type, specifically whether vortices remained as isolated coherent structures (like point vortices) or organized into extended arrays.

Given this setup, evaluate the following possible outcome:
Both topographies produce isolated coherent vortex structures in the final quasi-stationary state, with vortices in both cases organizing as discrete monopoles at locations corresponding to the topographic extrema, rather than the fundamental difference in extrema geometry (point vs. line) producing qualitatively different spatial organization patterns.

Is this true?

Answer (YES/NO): NO